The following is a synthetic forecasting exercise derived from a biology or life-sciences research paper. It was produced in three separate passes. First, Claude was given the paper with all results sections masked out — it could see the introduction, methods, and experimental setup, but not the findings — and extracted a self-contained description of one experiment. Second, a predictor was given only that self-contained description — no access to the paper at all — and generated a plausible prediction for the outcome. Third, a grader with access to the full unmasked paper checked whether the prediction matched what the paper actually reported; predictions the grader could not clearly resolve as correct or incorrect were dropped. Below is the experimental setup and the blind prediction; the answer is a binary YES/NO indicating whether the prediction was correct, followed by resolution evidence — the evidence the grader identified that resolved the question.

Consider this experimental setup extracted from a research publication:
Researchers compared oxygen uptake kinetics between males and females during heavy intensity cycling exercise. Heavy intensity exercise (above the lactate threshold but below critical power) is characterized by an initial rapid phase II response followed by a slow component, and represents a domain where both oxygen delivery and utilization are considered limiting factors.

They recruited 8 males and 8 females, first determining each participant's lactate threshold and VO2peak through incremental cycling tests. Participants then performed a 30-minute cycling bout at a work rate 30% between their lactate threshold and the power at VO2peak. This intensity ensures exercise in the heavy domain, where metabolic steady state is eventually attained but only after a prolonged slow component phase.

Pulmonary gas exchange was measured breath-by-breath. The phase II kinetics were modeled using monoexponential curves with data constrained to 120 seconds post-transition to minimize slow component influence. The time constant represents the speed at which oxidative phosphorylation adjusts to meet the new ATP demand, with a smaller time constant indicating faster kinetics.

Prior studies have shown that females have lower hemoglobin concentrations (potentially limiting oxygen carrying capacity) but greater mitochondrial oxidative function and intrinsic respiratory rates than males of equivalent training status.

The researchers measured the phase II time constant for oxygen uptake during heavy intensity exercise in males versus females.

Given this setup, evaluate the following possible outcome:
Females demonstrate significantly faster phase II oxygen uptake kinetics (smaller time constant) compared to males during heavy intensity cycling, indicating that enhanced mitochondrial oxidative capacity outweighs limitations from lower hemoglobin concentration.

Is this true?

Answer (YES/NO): NO